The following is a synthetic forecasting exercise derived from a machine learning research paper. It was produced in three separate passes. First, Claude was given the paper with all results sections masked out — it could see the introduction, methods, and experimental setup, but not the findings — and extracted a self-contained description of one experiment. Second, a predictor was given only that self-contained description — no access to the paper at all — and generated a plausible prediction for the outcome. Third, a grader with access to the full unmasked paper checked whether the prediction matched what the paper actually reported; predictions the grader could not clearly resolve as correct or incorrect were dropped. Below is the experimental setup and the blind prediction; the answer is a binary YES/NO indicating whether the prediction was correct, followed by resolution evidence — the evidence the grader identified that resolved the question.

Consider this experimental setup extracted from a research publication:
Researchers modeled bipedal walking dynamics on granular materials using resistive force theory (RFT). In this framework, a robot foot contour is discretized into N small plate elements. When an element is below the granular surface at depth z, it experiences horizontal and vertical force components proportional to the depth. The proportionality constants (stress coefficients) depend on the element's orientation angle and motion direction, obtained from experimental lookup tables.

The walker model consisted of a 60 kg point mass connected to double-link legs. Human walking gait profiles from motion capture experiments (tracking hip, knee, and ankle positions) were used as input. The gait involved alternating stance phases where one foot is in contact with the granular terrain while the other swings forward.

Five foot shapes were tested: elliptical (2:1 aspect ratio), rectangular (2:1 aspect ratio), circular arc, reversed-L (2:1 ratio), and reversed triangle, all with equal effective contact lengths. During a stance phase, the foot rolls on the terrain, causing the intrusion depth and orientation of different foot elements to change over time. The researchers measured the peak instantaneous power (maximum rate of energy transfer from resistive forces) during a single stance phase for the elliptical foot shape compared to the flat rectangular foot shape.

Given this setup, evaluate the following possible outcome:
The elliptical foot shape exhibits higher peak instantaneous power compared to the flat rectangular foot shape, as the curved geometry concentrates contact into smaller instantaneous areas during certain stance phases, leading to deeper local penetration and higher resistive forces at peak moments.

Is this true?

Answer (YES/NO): NO